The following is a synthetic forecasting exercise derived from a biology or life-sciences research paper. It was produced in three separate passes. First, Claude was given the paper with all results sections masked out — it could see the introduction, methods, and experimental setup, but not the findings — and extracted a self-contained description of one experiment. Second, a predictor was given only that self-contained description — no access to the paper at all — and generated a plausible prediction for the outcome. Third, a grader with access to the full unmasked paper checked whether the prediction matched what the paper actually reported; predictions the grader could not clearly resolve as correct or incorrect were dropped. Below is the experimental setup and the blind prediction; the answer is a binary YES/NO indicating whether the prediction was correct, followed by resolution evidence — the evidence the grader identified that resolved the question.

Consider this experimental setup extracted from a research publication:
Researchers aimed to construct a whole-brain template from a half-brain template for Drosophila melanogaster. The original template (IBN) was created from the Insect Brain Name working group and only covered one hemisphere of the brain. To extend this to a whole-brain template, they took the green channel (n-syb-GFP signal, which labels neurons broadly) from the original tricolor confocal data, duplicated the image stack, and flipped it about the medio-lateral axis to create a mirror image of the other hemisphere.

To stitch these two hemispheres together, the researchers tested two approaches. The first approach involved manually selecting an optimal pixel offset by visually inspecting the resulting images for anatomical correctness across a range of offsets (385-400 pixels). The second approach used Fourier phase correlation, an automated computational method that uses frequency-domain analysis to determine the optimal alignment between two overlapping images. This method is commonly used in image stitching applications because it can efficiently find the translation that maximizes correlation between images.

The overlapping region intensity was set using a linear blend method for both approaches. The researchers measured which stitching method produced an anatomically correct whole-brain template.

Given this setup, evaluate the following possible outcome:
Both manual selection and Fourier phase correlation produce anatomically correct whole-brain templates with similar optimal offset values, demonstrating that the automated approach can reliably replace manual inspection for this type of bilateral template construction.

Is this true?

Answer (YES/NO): NO